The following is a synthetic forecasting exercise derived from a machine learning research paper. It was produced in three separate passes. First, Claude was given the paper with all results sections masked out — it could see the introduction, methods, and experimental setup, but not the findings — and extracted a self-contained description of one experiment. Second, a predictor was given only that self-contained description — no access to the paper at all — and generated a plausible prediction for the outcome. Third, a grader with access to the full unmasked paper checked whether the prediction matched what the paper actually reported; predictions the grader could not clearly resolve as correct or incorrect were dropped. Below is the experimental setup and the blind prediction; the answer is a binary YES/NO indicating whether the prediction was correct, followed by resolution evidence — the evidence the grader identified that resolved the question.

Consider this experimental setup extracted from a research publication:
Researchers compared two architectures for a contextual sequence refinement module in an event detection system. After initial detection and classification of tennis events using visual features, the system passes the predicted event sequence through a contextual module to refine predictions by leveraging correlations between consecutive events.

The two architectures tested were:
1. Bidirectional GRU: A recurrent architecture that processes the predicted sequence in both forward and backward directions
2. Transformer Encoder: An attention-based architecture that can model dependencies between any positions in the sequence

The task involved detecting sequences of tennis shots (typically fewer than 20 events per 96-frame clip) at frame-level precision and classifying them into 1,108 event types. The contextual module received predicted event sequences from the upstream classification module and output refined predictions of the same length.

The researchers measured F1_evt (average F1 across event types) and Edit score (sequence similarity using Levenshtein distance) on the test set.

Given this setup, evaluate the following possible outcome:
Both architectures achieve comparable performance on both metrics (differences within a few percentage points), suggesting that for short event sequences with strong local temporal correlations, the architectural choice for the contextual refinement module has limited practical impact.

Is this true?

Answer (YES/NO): YES